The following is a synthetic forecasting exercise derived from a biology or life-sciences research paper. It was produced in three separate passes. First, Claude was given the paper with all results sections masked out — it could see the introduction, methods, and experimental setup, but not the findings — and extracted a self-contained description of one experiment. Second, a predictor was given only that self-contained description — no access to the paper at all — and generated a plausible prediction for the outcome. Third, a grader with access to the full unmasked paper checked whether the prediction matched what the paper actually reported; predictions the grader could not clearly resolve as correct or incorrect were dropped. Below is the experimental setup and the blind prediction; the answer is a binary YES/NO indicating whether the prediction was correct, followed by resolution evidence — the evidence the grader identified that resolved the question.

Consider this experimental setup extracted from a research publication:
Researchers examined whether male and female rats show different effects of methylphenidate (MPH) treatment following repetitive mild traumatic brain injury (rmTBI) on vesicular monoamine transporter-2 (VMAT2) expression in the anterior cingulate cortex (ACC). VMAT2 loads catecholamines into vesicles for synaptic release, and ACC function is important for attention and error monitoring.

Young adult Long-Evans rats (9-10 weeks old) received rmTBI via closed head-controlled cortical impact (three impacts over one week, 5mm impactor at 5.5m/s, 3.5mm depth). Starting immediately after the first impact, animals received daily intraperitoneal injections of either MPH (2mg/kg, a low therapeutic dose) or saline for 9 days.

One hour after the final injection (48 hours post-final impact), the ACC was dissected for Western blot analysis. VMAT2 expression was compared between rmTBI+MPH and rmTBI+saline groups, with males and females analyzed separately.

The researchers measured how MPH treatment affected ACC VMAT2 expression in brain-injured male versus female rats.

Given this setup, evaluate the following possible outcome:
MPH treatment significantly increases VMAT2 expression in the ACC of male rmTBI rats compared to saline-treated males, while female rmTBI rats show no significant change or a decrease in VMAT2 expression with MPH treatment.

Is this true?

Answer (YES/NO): NO